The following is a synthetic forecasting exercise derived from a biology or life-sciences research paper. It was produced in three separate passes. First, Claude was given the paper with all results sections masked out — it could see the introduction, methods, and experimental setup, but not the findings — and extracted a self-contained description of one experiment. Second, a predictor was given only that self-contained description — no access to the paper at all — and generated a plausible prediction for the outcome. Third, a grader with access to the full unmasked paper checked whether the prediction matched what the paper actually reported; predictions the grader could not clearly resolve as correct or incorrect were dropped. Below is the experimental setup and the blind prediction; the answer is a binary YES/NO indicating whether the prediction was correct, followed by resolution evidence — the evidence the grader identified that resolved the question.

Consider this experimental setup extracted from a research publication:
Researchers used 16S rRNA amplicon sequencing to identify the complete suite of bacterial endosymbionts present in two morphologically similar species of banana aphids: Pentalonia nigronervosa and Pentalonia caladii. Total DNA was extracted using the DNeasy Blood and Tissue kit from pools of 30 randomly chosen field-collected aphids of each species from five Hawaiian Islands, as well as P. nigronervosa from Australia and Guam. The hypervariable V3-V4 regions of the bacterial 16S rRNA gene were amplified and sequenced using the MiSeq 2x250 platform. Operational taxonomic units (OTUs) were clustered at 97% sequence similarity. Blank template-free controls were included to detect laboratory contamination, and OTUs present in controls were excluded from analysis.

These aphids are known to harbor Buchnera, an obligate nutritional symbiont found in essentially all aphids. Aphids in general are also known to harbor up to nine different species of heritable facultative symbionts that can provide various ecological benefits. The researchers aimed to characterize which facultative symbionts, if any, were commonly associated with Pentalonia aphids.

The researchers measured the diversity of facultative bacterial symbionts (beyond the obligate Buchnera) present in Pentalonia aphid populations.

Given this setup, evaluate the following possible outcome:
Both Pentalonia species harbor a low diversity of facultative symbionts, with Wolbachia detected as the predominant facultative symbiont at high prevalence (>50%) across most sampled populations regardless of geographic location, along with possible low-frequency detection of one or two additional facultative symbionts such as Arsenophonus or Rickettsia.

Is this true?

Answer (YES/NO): YES